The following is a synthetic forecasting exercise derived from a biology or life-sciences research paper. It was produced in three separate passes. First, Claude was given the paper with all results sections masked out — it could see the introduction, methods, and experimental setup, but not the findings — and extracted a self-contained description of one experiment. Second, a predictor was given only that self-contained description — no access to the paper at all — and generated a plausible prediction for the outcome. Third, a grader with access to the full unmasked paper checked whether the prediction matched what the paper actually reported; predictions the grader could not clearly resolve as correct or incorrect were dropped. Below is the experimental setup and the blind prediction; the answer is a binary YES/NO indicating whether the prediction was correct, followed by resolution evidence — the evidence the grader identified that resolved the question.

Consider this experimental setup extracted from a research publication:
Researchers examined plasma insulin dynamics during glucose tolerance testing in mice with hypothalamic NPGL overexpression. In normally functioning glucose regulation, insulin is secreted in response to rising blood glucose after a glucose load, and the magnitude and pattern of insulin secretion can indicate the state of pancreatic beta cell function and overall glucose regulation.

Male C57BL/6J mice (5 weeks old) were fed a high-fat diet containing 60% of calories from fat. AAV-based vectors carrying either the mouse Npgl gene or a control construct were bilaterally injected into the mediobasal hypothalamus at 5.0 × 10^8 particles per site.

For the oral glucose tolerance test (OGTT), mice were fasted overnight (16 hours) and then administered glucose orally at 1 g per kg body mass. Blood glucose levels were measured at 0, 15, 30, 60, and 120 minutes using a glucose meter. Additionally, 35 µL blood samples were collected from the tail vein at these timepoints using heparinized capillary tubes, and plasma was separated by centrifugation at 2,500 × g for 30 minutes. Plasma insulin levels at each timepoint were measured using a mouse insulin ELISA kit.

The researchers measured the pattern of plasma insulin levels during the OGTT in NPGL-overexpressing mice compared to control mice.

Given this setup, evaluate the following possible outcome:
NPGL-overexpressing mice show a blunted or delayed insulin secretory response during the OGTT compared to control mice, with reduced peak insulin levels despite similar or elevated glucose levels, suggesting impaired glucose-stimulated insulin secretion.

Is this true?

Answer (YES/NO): NO